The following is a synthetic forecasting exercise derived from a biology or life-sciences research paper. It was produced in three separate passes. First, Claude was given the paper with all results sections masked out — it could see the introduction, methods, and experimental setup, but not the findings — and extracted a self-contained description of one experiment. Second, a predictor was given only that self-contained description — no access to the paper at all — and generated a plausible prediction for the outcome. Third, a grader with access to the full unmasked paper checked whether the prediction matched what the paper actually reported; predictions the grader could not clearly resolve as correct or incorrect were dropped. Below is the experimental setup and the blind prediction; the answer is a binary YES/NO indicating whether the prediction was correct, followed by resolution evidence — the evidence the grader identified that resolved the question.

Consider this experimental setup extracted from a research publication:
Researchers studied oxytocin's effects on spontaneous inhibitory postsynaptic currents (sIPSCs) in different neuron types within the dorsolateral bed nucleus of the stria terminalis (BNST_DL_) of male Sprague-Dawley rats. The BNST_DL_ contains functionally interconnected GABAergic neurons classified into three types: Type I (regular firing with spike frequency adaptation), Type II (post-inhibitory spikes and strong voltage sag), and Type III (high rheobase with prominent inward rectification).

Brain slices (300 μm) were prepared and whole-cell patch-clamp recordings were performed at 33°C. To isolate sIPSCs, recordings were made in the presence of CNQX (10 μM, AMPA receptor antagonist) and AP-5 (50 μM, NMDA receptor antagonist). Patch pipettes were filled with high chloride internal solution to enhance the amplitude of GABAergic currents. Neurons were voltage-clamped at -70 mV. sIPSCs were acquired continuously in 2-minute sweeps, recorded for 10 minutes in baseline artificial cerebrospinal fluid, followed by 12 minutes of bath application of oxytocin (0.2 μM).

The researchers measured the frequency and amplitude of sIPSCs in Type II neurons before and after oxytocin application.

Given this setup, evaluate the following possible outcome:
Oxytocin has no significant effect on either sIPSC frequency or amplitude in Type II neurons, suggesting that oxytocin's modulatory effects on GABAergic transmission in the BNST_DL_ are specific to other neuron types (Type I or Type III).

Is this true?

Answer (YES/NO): NO